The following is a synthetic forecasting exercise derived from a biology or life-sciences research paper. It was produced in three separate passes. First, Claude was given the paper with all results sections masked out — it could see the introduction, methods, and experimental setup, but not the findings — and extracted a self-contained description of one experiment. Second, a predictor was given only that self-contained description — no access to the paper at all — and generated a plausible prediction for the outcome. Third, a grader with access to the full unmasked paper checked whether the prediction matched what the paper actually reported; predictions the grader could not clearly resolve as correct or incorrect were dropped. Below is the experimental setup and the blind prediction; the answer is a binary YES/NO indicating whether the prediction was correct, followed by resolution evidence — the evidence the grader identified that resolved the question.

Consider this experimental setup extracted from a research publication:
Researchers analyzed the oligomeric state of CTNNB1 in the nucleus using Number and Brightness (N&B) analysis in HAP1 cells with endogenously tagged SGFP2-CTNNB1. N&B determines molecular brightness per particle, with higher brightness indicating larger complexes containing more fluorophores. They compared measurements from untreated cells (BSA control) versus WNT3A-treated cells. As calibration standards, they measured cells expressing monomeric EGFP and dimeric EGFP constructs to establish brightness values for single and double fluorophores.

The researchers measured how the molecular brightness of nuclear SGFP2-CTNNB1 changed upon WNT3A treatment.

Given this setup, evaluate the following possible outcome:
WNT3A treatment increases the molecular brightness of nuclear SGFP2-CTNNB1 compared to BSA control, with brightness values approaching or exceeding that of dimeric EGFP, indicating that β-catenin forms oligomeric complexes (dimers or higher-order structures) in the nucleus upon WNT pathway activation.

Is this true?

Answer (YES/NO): NO